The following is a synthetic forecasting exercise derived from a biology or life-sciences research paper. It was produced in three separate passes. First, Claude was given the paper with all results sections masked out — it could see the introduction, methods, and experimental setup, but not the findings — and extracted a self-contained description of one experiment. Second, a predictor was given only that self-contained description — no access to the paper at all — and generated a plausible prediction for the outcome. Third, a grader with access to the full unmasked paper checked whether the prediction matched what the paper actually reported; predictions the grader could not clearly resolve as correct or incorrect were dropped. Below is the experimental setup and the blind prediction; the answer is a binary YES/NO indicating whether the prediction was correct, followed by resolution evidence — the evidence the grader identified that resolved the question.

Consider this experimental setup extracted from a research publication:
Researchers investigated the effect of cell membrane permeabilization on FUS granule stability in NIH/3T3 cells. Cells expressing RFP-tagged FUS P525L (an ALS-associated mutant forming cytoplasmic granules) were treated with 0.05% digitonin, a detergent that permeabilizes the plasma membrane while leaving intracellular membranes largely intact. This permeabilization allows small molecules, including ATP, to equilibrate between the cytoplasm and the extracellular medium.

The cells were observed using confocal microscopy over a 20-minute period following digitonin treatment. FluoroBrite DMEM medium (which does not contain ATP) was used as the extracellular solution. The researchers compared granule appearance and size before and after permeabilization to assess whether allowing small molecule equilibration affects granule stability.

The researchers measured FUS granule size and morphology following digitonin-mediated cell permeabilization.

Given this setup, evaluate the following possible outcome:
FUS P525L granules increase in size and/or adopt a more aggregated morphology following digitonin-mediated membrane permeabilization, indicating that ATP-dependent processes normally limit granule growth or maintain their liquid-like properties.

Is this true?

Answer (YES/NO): NO